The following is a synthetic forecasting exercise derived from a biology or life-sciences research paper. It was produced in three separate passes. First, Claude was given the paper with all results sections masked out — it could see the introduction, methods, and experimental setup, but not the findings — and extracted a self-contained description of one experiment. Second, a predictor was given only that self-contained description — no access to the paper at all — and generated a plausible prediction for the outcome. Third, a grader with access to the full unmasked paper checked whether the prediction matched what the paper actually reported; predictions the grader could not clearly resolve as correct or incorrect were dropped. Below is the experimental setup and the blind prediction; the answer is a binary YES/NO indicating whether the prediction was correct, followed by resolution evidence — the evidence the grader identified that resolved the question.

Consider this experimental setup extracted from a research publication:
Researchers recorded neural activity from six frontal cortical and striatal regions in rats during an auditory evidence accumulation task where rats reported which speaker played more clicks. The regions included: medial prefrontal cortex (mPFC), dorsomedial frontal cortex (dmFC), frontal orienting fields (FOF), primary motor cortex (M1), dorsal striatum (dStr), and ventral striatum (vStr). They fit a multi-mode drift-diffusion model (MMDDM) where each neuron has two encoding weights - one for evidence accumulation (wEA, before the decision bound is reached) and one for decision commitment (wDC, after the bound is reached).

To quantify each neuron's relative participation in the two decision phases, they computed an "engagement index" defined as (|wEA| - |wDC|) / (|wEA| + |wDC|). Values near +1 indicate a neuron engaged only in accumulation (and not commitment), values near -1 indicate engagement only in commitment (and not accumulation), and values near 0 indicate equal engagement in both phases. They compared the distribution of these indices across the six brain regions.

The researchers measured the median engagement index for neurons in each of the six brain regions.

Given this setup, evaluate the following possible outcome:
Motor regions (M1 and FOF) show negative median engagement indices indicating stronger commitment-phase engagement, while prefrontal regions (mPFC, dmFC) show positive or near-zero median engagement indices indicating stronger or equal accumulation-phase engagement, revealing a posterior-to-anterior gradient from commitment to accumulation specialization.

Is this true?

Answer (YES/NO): NO